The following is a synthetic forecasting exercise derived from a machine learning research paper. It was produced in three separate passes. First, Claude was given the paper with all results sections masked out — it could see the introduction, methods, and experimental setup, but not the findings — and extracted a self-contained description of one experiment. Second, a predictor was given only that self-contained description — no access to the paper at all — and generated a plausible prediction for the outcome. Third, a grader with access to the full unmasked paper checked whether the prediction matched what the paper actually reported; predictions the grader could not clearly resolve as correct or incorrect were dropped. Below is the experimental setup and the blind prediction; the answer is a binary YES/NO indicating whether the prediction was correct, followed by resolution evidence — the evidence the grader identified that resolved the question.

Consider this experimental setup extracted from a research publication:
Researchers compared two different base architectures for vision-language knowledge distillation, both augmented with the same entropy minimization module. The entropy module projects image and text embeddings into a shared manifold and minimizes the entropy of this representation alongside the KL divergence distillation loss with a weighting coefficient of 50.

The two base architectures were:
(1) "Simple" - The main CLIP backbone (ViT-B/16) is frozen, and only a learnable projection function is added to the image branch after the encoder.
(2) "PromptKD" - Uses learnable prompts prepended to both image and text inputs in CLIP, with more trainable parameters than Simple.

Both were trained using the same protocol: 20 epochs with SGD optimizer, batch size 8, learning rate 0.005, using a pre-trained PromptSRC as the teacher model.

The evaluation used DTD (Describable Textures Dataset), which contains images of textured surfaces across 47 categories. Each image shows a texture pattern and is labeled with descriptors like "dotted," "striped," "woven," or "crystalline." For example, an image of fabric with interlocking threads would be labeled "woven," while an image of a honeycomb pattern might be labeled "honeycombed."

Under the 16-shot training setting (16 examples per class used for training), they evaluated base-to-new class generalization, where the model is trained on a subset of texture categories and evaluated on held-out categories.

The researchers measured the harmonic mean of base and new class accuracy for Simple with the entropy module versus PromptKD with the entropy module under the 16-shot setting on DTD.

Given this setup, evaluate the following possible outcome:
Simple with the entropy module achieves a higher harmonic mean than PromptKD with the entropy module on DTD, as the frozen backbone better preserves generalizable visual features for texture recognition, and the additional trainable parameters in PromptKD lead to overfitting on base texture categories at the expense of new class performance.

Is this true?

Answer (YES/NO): NO